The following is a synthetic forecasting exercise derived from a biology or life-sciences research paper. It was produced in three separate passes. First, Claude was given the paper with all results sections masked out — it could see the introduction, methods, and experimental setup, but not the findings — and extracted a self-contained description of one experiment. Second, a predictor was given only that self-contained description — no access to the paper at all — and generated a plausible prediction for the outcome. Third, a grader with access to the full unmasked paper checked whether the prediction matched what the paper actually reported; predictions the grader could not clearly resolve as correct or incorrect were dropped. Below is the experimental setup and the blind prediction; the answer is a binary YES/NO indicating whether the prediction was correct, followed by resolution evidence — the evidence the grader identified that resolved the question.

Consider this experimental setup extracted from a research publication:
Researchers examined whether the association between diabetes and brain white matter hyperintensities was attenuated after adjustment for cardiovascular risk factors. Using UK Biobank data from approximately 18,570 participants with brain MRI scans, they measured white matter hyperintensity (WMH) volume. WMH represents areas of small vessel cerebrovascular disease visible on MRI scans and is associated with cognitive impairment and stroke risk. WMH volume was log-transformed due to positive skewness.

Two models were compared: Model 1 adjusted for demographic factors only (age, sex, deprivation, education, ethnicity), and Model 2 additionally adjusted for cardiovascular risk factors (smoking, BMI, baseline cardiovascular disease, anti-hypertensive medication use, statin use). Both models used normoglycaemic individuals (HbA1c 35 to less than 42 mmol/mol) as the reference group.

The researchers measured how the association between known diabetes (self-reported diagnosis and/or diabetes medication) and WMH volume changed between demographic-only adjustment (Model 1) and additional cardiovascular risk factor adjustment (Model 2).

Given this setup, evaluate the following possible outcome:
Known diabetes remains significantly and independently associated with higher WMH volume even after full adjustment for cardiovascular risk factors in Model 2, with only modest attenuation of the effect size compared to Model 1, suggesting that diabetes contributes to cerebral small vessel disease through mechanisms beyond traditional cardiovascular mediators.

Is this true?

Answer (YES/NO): NO